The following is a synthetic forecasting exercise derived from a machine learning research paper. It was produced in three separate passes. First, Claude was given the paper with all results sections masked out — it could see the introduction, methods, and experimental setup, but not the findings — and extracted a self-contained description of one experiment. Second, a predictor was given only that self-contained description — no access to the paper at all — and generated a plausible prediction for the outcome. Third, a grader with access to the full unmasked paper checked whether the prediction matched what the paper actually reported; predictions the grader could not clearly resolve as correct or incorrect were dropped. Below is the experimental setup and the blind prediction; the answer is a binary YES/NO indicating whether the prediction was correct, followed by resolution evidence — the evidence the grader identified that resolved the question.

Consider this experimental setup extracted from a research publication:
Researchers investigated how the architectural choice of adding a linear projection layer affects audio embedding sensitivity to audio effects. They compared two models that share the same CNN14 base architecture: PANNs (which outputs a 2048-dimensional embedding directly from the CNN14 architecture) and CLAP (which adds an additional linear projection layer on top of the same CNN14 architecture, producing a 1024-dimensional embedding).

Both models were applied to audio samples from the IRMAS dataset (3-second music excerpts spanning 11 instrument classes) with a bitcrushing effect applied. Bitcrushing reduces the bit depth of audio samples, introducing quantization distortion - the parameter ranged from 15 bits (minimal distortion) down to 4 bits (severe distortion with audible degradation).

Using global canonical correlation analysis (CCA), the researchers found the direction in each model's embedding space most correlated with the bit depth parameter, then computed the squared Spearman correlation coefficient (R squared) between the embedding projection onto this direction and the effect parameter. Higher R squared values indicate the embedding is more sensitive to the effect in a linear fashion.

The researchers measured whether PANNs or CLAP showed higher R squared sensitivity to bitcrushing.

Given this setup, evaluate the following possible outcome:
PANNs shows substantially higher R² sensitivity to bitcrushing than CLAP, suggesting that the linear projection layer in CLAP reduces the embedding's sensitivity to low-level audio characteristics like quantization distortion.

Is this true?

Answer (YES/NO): NO